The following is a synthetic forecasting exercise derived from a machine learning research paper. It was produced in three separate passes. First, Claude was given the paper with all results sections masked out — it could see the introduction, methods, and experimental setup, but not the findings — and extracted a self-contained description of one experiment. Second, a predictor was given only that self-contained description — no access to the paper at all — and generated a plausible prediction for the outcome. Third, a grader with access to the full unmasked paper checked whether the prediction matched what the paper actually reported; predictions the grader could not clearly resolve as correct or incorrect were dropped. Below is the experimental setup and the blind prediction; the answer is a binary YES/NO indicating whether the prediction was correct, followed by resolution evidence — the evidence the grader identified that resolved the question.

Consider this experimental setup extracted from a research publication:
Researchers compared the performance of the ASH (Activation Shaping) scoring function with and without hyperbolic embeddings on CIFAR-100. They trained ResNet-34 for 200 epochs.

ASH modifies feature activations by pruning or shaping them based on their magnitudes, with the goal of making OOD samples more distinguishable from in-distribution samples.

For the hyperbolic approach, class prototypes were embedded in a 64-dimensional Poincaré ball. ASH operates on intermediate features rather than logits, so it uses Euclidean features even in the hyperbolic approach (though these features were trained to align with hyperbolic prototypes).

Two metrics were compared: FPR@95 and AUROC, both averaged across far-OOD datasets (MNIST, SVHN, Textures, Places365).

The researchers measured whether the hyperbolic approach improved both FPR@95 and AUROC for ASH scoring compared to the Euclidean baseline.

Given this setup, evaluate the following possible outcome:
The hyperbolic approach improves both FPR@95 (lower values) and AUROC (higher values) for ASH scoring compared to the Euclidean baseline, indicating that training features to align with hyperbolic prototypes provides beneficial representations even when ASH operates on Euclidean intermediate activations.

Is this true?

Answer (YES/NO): NO